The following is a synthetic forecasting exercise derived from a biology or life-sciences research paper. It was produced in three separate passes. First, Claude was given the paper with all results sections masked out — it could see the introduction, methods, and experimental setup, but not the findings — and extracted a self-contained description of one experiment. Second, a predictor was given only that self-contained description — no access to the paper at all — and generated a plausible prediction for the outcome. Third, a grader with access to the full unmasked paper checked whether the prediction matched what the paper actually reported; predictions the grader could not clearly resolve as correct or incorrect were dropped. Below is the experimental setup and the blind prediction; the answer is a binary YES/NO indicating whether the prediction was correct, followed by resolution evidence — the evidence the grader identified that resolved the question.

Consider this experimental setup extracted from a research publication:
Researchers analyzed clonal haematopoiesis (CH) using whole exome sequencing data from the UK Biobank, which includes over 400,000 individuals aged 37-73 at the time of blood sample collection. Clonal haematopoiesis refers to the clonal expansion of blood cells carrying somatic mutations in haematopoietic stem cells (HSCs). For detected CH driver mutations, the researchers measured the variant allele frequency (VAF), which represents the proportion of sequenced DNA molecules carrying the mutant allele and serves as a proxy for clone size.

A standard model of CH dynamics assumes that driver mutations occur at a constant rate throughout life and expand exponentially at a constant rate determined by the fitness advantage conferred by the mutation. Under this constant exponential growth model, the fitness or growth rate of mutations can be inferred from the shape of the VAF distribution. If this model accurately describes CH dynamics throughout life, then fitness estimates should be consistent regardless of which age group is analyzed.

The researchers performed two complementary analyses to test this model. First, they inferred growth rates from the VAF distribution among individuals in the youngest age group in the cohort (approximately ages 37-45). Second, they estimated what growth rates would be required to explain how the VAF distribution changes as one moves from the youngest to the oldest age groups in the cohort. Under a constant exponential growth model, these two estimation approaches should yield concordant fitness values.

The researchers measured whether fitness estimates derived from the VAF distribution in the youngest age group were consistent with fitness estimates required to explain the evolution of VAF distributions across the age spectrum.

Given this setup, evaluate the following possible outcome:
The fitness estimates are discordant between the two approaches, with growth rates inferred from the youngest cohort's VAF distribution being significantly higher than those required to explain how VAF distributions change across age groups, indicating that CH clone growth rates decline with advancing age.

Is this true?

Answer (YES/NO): YES